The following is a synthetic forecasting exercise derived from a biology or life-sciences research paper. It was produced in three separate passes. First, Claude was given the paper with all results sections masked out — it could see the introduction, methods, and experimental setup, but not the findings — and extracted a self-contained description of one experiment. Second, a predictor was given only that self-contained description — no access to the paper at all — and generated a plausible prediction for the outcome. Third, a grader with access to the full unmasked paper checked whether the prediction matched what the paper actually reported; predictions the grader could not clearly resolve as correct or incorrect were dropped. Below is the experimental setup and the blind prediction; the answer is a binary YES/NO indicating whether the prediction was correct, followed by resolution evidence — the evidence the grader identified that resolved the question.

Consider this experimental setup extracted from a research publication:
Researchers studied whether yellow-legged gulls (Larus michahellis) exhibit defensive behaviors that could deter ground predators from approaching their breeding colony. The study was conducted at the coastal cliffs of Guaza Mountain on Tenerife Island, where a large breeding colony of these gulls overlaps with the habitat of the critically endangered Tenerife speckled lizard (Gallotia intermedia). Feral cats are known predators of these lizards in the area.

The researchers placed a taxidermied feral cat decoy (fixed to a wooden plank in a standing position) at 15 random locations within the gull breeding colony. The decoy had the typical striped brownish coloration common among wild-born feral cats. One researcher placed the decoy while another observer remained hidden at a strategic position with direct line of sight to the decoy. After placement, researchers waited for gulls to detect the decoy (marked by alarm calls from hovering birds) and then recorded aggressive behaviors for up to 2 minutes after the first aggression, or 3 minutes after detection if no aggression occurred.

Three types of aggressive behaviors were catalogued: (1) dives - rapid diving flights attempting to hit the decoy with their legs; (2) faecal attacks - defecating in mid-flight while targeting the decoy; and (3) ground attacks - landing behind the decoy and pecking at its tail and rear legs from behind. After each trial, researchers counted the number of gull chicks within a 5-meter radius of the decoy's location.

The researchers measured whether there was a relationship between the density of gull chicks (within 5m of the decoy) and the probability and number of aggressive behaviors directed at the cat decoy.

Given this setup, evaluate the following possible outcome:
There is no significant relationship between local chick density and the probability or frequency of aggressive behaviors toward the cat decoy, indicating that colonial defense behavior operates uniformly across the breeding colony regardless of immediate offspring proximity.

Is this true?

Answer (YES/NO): NO